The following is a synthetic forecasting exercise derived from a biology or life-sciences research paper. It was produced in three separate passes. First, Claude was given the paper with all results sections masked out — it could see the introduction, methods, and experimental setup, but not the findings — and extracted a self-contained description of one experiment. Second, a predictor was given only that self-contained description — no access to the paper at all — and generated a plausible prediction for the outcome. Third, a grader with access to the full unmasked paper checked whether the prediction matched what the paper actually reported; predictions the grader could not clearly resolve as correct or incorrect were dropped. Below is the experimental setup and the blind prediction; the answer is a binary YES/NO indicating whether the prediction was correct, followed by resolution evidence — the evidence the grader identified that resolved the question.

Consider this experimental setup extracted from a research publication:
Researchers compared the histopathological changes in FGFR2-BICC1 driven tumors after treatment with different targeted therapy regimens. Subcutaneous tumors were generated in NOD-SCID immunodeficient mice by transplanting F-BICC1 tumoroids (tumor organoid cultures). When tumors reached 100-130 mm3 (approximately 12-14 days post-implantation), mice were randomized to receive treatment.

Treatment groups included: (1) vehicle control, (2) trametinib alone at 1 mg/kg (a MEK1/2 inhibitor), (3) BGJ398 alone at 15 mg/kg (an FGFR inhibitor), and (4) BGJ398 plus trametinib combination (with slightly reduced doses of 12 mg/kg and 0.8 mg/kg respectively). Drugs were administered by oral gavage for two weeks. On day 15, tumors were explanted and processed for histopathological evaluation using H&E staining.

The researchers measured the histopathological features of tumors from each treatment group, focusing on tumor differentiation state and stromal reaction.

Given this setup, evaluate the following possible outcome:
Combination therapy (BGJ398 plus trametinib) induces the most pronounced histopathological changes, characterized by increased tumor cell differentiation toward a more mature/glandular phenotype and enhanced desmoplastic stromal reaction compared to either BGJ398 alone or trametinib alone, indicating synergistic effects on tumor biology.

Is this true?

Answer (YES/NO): YES